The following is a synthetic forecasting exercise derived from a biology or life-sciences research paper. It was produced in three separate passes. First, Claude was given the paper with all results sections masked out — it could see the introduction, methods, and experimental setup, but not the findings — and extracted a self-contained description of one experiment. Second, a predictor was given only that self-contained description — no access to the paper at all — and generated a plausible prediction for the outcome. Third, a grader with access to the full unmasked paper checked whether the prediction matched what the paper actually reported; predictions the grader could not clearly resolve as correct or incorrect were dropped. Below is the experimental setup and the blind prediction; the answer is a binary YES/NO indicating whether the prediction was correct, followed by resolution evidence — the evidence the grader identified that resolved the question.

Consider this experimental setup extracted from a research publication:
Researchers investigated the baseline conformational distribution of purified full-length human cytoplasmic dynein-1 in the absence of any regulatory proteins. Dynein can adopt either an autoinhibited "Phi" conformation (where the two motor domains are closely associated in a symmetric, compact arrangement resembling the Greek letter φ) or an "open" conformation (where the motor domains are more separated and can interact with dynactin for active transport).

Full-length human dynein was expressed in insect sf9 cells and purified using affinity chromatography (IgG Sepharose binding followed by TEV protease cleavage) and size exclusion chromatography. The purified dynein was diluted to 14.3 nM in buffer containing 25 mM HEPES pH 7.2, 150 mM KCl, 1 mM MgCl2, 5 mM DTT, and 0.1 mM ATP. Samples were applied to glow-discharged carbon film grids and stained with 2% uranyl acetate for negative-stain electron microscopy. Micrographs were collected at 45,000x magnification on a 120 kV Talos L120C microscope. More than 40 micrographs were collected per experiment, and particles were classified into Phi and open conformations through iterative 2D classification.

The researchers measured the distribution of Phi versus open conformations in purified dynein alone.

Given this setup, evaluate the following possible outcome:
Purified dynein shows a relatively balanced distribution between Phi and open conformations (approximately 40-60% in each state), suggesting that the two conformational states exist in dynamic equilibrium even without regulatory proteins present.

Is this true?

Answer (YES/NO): YES